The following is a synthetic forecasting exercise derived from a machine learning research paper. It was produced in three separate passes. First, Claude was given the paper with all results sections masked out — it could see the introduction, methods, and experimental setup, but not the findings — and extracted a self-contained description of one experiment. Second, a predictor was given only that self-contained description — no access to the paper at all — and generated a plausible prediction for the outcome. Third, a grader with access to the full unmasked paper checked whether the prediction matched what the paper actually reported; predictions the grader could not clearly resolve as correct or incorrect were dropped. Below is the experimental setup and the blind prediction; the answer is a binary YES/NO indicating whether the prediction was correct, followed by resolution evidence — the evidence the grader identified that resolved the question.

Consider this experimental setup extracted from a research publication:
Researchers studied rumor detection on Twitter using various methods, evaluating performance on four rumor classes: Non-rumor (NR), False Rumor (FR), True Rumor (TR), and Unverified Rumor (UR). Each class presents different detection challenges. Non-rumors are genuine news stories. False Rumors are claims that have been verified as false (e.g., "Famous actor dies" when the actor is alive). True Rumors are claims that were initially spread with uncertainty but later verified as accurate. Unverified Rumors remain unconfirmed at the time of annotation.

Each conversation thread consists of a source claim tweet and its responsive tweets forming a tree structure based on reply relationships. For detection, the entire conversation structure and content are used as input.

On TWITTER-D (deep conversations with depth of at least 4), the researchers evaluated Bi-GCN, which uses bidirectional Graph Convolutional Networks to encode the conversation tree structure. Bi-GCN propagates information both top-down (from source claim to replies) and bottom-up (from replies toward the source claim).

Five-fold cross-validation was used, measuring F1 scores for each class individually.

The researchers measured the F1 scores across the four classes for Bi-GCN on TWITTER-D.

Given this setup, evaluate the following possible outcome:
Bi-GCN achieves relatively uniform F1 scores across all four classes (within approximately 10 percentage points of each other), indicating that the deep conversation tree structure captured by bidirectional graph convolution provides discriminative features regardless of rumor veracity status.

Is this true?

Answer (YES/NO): YES